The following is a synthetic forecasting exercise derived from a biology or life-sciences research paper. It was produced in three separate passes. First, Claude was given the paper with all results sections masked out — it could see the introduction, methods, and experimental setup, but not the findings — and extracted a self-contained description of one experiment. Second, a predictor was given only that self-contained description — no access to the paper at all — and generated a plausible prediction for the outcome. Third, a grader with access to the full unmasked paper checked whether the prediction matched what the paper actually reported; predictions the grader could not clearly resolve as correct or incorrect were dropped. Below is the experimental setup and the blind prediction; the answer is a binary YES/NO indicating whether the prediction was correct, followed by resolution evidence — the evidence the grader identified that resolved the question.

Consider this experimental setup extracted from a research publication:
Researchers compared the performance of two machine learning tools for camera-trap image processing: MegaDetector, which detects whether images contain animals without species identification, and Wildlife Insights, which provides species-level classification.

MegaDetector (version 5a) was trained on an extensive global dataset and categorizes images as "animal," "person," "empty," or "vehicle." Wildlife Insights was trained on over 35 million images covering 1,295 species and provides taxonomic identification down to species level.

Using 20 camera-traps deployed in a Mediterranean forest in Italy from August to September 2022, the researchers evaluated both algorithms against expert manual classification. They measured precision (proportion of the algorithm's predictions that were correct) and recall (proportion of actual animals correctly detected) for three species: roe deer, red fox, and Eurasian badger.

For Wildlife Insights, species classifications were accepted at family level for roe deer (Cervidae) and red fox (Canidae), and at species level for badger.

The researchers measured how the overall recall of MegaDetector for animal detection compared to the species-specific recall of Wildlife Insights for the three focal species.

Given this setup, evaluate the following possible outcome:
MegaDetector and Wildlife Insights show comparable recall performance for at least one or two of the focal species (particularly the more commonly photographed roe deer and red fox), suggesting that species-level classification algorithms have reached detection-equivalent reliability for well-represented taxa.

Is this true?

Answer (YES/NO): NO